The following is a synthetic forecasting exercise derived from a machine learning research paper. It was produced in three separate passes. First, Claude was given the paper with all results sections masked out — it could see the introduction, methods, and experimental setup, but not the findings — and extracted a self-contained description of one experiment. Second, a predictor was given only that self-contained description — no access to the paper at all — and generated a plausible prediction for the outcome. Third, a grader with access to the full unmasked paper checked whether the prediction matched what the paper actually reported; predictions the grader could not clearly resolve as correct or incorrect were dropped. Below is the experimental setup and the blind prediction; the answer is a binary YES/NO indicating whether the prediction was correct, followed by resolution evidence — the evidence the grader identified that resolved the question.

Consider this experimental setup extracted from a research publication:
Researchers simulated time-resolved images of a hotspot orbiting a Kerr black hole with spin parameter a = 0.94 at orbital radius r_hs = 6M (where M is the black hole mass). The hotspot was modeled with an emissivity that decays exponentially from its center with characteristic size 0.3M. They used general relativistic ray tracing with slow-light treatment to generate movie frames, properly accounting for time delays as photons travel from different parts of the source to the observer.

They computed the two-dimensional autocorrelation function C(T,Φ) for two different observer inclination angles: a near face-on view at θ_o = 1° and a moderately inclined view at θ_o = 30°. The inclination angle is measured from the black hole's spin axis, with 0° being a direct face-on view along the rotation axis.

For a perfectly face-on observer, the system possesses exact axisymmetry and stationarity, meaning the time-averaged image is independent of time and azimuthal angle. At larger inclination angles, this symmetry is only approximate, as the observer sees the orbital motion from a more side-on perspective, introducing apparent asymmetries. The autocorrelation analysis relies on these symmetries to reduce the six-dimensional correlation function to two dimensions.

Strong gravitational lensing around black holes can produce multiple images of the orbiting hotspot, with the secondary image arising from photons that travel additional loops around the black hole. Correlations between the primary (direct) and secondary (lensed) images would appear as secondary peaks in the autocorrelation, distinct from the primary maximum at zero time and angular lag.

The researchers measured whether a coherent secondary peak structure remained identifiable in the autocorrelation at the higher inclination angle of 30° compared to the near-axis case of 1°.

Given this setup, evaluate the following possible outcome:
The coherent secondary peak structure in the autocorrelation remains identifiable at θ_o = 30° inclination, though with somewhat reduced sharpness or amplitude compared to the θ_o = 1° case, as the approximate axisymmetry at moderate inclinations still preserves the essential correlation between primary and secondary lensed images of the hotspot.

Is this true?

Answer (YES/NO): YES